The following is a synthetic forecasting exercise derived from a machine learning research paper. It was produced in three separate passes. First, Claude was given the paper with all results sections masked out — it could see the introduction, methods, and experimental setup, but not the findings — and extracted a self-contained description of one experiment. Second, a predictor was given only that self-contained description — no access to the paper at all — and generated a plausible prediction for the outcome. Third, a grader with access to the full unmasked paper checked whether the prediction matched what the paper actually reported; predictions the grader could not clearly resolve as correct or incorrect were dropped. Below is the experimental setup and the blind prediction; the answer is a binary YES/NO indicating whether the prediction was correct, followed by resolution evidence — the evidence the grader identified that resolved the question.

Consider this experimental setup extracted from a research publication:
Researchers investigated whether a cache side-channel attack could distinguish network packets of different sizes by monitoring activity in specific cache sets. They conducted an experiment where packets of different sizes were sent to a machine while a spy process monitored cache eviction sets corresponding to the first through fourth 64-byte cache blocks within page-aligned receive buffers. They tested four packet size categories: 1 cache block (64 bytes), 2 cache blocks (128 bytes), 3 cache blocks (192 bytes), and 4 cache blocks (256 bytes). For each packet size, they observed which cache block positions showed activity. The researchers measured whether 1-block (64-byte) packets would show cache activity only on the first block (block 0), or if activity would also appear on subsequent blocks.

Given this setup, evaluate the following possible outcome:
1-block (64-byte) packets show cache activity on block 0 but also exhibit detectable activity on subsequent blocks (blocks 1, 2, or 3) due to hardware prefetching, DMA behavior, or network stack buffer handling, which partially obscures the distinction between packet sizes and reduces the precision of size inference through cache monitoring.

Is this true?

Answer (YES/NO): YES